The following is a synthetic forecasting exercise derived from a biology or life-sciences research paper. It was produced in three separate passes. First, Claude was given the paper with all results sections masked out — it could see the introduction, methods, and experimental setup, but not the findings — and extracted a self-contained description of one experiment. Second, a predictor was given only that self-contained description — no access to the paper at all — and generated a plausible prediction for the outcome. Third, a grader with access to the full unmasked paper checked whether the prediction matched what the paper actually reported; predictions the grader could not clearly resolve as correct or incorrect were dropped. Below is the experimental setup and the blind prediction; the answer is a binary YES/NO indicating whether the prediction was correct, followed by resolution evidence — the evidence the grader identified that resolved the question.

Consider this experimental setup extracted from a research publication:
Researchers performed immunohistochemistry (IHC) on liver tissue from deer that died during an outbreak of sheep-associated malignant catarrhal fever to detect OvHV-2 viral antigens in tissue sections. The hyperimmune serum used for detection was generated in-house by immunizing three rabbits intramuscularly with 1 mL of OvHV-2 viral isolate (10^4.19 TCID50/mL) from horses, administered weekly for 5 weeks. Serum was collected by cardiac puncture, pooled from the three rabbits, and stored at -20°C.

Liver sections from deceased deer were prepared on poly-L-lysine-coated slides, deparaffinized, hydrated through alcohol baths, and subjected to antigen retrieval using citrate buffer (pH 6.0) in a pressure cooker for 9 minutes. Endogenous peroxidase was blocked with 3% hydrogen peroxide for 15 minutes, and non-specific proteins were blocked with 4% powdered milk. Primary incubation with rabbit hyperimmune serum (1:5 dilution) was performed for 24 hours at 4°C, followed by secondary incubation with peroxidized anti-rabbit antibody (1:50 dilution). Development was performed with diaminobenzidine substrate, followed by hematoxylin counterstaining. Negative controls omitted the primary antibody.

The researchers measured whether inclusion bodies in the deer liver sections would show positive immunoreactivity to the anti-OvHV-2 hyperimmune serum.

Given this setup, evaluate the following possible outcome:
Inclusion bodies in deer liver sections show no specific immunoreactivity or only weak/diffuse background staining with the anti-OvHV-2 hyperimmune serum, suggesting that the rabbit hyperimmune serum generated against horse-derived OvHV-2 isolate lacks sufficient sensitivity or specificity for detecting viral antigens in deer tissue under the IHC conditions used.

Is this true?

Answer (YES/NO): NO